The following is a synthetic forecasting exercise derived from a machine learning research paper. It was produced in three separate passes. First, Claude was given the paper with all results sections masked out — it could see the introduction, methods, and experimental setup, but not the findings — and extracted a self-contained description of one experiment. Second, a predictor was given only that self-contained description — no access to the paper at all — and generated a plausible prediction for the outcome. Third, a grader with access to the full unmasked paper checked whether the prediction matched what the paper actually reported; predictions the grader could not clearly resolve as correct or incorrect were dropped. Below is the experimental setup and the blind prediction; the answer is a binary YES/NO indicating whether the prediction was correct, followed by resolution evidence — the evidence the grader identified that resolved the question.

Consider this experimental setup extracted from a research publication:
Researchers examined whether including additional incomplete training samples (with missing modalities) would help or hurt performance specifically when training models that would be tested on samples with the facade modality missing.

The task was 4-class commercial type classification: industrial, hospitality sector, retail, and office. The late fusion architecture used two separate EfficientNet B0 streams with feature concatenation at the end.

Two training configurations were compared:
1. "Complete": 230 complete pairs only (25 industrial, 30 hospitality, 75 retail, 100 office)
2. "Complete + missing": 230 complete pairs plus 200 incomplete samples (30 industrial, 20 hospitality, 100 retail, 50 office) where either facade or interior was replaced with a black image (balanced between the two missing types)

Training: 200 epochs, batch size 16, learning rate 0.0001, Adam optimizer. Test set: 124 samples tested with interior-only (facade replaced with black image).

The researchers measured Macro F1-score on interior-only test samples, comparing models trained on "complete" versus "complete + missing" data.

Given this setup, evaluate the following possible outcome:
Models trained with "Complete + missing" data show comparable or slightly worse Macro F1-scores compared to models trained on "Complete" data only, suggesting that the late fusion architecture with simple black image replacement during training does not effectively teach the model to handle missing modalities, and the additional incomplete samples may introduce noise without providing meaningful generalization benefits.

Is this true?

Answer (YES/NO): NO